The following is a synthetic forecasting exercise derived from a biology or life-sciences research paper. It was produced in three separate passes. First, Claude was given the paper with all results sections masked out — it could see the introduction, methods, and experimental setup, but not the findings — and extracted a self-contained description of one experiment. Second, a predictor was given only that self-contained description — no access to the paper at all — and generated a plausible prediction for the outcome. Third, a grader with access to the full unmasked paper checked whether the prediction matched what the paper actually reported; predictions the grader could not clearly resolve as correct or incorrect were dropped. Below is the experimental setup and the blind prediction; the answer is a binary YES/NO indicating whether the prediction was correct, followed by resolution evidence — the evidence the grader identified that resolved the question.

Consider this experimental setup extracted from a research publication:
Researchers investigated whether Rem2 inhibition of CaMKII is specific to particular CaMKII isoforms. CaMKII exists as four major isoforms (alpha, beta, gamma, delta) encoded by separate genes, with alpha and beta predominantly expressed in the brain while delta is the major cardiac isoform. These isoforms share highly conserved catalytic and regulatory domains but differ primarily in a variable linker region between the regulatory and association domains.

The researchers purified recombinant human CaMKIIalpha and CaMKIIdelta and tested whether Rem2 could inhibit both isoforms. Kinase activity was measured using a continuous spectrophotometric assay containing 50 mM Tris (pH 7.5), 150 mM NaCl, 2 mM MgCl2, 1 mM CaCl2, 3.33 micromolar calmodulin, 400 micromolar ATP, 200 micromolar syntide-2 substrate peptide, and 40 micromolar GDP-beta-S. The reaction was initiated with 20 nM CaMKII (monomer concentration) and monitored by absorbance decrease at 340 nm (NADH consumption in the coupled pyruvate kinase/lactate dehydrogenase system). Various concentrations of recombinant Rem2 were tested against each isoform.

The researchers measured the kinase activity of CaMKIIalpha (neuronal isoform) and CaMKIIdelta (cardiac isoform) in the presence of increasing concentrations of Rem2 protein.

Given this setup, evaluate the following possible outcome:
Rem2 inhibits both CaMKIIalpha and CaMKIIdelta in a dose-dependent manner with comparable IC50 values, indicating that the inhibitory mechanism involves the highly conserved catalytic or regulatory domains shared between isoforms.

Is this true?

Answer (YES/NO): NO